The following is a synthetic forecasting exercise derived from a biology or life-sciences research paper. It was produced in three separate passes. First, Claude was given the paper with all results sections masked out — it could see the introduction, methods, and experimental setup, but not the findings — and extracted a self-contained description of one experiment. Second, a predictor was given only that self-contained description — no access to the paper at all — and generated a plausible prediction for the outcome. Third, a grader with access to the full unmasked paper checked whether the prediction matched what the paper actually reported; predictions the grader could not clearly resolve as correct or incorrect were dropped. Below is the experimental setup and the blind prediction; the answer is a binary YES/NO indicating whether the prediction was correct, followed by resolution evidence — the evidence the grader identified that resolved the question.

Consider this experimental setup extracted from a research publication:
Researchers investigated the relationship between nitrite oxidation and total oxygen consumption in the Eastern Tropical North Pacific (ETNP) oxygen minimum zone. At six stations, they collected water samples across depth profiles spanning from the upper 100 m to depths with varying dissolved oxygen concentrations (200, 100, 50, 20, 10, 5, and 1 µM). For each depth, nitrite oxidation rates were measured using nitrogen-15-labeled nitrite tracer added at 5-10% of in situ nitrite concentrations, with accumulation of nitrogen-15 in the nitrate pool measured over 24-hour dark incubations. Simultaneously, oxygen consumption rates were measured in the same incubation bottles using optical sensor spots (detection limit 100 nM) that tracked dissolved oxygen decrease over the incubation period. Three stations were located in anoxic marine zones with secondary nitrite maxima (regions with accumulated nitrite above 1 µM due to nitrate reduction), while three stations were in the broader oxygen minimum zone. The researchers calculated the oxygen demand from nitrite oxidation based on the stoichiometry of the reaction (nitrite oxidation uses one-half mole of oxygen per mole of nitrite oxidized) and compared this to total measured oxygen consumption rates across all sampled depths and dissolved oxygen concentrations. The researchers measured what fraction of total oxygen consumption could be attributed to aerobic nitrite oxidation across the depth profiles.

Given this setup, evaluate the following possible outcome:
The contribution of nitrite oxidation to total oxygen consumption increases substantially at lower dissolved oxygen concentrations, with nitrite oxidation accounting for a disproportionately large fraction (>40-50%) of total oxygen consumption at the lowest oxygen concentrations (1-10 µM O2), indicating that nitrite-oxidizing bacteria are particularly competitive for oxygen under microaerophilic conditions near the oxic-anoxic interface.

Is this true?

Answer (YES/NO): NO